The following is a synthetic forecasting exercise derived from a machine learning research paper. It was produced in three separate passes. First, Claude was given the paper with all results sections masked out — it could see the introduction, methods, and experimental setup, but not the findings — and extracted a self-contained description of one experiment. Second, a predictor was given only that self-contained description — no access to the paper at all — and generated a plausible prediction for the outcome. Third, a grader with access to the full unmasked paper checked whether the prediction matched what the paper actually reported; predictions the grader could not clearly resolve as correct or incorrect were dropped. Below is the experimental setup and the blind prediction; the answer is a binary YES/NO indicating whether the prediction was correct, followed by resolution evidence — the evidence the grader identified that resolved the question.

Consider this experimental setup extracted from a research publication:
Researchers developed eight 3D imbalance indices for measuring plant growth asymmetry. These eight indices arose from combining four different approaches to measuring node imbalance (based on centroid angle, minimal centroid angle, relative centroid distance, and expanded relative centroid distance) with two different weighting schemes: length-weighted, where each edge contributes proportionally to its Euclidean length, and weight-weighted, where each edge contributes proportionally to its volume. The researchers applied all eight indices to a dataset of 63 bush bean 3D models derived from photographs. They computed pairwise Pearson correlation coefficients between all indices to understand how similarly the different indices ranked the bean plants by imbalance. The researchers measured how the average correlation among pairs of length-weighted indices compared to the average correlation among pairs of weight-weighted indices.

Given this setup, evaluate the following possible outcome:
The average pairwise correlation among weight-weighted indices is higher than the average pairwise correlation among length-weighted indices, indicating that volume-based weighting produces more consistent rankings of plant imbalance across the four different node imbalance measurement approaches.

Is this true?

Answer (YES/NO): YES